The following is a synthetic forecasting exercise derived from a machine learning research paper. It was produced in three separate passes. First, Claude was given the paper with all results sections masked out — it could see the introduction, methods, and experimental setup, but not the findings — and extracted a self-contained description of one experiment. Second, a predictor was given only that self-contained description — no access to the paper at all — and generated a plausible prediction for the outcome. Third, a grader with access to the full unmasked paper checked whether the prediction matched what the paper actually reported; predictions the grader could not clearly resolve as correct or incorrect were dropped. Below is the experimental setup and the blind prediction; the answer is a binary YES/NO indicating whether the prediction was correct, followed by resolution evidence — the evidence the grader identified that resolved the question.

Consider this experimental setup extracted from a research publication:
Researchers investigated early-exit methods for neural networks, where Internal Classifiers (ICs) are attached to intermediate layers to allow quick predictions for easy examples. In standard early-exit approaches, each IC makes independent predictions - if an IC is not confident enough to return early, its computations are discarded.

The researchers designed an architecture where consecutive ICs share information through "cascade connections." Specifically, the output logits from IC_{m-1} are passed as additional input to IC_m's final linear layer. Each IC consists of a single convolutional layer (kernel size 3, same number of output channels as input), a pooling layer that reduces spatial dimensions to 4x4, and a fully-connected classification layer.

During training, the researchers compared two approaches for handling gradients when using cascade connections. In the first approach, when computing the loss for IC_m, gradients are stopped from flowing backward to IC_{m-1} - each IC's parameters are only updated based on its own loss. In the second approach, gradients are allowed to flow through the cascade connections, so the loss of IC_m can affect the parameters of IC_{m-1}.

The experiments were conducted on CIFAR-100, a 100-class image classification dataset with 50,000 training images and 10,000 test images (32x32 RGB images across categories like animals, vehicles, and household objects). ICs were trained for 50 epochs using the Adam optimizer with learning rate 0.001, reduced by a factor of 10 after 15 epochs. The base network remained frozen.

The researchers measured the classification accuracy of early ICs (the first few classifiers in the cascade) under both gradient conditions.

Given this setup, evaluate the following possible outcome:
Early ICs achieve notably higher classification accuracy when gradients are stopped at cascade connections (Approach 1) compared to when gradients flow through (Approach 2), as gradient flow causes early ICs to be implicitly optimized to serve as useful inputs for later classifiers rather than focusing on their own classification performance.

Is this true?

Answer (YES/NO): YES